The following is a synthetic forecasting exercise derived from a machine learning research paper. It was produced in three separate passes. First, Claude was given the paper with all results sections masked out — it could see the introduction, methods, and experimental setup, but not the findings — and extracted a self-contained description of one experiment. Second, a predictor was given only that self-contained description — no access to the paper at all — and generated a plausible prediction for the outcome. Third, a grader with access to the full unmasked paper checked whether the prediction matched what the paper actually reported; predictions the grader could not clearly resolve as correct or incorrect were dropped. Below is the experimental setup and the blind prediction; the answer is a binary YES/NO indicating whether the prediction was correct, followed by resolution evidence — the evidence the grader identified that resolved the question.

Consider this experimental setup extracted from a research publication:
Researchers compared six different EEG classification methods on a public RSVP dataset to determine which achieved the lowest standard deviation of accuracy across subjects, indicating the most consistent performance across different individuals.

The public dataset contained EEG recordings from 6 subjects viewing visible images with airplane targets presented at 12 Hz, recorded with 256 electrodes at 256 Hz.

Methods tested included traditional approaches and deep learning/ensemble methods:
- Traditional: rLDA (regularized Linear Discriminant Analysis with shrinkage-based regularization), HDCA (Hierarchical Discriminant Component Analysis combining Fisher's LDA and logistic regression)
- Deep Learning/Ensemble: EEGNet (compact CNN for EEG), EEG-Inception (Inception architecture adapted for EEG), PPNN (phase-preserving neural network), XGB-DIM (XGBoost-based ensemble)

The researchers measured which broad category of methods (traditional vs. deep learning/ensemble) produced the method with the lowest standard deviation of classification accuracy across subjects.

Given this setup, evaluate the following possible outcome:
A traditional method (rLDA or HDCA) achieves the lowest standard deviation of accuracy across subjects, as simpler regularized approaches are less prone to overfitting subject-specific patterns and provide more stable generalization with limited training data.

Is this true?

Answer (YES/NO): YES